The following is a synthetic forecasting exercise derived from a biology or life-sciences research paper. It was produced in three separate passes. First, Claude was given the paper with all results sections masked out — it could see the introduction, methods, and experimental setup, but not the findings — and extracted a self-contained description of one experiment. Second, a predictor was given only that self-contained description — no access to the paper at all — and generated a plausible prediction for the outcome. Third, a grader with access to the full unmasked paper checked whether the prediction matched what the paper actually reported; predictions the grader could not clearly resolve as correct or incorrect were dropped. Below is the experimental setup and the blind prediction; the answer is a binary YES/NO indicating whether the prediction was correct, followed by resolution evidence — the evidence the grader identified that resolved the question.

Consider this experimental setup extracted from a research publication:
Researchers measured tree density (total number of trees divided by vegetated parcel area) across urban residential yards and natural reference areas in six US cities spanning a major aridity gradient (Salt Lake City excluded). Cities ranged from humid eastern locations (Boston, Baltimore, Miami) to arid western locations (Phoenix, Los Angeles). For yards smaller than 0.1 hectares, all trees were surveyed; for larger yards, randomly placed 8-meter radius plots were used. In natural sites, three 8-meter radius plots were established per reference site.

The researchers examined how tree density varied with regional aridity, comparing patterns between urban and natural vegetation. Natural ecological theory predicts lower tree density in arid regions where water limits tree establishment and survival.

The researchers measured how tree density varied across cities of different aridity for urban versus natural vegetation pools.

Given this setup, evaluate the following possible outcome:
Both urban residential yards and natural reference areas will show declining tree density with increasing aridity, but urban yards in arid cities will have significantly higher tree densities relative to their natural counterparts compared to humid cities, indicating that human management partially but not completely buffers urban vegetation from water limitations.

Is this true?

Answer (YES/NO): NO